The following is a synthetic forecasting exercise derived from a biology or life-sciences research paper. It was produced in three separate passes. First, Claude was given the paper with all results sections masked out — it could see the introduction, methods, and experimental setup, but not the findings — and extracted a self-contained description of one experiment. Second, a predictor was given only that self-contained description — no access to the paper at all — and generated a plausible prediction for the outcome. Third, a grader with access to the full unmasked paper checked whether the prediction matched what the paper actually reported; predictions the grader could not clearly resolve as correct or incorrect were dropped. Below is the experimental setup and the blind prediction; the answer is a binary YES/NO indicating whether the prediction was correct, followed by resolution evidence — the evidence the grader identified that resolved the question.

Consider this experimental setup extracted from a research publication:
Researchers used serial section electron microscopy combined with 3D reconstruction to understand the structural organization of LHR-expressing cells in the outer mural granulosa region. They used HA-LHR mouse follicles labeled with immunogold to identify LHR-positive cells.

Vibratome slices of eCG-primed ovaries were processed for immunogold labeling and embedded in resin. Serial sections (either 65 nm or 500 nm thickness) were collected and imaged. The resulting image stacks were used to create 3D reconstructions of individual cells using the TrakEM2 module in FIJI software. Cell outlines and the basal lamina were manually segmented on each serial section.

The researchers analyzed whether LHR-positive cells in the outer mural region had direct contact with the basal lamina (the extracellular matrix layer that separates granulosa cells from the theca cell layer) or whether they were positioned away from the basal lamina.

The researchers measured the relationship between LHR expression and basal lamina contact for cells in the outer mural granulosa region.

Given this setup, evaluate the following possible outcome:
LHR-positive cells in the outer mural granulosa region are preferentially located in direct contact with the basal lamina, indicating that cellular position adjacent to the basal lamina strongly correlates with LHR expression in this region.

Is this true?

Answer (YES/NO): NO